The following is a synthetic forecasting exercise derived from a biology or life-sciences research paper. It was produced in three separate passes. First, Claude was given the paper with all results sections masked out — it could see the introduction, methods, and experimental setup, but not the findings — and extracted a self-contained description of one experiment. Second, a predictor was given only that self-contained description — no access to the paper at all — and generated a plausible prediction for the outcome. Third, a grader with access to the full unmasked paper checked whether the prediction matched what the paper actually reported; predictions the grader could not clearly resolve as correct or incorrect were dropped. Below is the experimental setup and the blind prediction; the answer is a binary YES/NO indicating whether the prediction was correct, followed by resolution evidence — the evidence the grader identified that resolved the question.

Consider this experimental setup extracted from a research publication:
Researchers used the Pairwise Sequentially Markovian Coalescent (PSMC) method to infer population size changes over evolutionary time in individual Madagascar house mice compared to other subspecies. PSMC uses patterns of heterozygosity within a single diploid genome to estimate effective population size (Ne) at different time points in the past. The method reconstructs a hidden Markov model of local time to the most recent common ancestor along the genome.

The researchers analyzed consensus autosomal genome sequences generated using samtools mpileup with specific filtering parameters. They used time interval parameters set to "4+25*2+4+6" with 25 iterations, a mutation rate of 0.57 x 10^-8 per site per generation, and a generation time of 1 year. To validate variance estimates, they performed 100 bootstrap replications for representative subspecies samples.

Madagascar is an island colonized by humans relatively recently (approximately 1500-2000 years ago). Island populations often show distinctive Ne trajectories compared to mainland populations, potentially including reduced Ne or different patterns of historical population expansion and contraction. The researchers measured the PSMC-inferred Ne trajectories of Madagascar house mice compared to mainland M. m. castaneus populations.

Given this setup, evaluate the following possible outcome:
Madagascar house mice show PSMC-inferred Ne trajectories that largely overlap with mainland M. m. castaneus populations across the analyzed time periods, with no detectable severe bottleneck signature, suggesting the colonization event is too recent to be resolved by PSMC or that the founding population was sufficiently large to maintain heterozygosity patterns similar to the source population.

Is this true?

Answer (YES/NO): NO